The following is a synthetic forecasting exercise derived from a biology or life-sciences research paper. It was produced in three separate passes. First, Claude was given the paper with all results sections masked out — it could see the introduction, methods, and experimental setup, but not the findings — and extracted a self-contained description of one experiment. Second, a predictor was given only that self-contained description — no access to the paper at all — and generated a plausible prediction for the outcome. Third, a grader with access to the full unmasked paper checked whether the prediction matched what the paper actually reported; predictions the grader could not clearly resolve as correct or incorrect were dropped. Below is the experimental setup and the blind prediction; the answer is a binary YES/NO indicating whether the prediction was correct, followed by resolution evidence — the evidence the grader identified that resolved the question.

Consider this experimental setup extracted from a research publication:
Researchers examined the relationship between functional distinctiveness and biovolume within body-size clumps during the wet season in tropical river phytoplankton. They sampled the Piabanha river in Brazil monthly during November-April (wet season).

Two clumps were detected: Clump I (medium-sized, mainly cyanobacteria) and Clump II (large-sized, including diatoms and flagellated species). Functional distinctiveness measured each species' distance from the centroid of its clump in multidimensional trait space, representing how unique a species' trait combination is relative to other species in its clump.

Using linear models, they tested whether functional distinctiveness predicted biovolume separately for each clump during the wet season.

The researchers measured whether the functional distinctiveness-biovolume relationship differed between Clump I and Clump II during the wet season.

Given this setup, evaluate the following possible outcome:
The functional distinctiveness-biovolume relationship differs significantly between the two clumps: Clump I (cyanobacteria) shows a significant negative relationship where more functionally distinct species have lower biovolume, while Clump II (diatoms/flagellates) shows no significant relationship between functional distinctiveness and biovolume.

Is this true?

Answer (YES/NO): NO